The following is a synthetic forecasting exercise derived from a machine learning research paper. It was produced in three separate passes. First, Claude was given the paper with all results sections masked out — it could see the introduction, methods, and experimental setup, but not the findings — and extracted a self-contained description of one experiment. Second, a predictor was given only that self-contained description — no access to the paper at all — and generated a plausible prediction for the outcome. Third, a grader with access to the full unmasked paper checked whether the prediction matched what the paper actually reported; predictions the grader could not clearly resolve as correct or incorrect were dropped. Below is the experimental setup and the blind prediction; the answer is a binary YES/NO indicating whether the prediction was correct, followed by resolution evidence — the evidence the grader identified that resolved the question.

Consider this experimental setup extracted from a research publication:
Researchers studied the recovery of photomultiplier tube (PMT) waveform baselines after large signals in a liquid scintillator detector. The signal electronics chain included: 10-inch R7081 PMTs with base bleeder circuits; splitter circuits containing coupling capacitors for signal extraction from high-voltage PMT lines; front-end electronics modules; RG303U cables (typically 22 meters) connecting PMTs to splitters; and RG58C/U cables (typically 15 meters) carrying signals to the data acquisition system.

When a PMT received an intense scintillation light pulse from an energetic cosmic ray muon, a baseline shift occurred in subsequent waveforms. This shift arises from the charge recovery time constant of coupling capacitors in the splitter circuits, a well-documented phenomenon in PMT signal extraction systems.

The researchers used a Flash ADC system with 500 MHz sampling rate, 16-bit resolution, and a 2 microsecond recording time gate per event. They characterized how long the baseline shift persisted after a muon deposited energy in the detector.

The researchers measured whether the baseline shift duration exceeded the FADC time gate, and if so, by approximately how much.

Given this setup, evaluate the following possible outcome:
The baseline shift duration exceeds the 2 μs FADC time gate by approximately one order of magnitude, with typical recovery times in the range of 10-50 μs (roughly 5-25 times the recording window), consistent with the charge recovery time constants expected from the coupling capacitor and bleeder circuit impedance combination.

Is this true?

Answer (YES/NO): YES